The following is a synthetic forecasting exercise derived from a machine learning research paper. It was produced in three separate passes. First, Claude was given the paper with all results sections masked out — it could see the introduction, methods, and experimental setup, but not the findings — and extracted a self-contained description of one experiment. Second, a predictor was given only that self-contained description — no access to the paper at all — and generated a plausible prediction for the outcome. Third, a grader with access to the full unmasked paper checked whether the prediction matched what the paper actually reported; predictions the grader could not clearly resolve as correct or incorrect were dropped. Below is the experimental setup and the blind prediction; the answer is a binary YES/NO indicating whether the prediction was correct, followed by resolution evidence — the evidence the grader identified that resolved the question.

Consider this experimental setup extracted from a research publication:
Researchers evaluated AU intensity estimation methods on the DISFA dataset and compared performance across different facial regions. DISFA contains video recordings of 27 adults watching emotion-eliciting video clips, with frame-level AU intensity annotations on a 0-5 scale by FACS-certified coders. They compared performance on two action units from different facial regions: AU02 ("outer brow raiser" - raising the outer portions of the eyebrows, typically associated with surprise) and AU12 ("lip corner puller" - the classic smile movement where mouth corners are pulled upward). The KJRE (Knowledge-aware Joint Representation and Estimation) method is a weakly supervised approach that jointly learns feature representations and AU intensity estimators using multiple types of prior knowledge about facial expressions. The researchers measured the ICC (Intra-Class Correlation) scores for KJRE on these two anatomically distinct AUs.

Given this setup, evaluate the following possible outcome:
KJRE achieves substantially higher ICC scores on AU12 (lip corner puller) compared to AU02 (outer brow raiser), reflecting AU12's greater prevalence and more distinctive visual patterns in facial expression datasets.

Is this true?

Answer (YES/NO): YES